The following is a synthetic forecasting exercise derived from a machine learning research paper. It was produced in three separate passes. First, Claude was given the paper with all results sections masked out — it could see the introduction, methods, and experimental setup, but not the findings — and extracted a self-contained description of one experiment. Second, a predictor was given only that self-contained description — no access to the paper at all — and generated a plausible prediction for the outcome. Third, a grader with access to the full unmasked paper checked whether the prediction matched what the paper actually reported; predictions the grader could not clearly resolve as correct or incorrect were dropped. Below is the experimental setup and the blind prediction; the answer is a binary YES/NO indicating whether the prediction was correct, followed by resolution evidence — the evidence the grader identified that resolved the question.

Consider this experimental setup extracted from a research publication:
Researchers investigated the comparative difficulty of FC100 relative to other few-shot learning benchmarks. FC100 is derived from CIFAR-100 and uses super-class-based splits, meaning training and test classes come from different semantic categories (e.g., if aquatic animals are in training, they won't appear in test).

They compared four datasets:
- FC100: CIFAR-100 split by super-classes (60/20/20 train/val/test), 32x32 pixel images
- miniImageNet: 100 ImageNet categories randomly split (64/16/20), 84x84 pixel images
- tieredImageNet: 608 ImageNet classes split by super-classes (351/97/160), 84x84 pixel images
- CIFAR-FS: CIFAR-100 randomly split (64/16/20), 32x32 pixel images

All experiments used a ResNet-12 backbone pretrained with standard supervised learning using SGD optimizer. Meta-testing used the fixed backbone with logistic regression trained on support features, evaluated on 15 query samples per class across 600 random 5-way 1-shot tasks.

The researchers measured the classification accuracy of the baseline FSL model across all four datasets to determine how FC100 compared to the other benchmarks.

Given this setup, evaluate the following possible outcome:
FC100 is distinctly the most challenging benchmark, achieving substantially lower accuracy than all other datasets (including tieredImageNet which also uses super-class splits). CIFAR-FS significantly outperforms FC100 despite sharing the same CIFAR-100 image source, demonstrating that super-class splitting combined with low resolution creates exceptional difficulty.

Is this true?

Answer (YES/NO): YES